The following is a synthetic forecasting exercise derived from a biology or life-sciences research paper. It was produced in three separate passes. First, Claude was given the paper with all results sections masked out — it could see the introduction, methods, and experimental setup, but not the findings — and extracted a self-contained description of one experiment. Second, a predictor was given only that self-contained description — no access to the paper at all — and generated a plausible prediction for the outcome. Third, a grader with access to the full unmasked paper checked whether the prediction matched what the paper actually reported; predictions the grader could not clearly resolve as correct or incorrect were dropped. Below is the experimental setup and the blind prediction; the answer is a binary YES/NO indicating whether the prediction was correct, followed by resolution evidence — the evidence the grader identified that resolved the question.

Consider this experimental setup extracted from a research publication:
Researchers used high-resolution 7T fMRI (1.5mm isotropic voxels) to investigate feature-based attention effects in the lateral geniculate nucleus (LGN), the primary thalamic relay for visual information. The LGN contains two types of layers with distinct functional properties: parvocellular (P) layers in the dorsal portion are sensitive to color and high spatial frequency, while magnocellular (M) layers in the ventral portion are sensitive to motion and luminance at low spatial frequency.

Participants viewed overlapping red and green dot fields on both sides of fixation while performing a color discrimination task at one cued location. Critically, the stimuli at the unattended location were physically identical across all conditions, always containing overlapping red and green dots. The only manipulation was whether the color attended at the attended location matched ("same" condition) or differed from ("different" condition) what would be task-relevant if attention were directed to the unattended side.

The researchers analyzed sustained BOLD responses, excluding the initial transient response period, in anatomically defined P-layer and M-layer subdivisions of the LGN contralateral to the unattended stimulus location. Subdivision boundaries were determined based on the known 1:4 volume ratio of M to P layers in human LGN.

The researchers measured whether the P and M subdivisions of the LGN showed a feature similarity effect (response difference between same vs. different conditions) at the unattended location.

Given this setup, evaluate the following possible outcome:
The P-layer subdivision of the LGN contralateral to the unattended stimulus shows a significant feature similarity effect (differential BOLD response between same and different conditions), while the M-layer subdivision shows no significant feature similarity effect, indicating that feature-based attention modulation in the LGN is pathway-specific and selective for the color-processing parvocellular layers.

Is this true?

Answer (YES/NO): YES